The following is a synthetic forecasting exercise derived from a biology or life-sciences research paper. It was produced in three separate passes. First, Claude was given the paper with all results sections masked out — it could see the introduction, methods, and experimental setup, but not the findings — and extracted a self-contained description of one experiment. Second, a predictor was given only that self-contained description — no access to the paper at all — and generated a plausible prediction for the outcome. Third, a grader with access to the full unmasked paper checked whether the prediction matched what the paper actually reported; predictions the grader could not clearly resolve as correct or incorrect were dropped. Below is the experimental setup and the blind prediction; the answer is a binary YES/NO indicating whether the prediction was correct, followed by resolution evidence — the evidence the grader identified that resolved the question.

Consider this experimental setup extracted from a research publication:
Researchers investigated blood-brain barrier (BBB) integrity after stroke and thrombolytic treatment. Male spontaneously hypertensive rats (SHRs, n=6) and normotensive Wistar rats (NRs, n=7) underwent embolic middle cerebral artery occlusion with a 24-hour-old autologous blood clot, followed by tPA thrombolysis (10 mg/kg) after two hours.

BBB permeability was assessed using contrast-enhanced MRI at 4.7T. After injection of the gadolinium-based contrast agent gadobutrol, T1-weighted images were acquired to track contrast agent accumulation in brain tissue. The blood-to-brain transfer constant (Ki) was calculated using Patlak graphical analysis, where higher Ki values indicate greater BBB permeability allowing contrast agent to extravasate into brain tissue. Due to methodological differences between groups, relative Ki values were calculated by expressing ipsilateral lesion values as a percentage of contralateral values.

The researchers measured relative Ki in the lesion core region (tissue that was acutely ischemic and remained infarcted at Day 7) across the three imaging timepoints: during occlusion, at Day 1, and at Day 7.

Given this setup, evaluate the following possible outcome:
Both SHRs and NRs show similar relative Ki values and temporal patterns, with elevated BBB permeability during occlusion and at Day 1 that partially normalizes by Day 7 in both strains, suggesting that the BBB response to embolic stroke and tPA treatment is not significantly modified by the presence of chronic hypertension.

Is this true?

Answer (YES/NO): NO